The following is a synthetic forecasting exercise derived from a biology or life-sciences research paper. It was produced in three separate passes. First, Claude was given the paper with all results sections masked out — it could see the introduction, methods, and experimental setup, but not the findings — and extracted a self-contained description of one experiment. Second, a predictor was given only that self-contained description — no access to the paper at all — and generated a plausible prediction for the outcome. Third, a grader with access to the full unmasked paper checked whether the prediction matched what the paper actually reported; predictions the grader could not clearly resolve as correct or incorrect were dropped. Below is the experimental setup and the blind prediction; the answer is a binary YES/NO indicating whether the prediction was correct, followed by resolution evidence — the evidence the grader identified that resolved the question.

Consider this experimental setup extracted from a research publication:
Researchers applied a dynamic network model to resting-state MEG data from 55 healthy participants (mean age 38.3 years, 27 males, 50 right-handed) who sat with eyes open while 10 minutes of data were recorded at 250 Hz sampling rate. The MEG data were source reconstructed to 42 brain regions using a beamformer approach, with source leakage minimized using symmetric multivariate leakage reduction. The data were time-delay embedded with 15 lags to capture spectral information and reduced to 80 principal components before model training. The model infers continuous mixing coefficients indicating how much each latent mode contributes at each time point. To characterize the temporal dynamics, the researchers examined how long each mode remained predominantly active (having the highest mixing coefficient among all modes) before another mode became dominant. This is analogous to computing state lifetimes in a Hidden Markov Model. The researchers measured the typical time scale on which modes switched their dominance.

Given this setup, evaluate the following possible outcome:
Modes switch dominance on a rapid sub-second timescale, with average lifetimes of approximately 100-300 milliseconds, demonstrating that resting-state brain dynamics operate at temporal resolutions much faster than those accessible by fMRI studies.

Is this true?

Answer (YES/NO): YES